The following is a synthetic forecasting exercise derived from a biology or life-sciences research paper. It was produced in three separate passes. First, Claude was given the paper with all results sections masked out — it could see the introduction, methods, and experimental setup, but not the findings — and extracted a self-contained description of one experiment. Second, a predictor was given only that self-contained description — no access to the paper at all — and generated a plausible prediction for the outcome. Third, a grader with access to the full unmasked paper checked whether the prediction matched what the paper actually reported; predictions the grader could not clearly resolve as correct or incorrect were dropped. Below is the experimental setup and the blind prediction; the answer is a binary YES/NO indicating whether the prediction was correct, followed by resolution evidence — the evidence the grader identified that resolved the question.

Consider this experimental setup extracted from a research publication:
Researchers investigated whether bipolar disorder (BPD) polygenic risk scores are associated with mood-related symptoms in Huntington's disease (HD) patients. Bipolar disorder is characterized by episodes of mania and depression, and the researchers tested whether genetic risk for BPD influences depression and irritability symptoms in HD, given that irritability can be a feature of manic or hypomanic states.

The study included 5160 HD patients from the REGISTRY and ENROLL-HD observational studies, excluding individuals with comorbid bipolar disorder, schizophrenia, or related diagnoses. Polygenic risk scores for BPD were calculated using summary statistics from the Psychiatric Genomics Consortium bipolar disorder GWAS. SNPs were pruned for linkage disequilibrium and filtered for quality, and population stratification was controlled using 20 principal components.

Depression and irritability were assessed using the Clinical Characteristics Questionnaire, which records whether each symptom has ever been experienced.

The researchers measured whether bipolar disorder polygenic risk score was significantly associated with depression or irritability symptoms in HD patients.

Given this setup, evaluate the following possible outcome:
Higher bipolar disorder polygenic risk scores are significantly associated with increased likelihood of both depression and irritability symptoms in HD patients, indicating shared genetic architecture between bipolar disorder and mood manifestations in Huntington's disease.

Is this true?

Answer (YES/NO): NO